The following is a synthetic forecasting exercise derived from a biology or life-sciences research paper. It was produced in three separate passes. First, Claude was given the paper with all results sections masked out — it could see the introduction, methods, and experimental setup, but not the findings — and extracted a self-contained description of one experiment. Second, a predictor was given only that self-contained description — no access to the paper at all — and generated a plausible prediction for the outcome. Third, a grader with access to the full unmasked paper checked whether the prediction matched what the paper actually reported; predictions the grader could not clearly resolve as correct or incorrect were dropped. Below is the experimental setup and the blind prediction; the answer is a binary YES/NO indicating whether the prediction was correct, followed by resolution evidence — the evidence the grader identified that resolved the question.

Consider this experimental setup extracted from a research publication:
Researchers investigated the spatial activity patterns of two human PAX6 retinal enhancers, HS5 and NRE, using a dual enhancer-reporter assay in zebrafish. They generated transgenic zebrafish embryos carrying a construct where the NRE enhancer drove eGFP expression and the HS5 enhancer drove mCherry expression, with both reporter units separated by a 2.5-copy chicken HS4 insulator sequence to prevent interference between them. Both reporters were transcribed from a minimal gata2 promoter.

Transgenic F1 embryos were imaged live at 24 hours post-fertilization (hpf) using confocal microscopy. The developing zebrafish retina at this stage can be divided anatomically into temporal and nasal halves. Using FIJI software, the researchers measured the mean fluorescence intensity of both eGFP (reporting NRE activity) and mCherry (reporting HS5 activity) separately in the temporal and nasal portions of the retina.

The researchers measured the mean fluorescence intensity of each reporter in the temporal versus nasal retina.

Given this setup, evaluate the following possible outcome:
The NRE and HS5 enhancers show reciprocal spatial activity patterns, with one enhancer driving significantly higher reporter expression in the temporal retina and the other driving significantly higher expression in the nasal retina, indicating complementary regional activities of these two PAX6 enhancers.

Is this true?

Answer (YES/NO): NO